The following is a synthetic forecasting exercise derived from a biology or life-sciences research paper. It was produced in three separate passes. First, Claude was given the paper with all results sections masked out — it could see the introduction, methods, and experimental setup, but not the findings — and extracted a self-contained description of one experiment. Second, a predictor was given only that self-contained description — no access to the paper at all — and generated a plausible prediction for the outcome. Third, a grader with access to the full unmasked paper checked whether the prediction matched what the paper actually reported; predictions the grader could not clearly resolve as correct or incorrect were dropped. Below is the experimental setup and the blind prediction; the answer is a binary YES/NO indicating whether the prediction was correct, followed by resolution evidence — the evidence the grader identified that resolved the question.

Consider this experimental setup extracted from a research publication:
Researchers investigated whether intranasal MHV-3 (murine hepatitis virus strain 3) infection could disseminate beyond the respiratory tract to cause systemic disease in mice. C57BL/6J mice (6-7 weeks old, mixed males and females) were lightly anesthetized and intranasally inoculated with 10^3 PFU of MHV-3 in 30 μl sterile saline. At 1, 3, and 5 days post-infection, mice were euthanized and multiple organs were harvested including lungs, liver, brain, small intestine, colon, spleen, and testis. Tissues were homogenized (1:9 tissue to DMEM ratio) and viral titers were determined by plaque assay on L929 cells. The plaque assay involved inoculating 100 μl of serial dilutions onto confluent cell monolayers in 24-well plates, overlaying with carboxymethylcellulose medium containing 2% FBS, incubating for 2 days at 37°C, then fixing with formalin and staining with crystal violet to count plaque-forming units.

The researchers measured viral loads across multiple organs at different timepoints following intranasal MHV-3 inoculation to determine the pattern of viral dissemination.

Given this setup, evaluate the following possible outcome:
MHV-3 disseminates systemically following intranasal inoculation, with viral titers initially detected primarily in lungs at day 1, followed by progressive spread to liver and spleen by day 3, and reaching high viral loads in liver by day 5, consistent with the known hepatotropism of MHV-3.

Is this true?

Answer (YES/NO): YES